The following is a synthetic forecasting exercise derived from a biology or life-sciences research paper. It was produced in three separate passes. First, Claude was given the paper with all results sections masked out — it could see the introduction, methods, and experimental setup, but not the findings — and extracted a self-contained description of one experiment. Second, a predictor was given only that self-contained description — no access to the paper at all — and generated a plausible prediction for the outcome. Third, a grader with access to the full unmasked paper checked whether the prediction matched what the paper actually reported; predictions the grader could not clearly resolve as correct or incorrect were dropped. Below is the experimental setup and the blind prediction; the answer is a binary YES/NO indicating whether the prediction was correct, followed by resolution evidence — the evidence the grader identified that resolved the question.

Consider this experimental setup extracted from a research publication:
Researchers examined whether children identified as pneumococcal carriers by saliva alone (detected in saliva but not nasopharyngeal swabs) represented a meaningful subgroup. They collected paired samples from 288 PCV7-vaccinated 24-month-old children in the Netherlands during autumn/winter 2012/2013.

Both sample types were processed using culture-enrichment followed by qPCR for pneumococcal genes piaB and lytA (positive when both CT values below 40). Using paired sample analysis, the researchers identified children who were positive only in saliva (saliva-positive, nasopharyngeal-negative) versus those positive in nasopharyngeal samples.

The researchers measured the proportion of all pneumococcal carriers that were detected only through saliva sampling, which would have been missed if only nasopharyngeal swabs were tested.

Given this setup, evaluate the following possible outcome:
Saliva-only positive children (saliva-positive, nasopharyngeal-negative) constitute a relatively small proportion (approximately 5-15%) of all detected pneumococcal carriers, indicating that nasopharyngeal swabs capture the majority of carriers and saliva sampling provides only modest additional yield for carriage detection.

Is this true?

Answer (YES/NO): YES